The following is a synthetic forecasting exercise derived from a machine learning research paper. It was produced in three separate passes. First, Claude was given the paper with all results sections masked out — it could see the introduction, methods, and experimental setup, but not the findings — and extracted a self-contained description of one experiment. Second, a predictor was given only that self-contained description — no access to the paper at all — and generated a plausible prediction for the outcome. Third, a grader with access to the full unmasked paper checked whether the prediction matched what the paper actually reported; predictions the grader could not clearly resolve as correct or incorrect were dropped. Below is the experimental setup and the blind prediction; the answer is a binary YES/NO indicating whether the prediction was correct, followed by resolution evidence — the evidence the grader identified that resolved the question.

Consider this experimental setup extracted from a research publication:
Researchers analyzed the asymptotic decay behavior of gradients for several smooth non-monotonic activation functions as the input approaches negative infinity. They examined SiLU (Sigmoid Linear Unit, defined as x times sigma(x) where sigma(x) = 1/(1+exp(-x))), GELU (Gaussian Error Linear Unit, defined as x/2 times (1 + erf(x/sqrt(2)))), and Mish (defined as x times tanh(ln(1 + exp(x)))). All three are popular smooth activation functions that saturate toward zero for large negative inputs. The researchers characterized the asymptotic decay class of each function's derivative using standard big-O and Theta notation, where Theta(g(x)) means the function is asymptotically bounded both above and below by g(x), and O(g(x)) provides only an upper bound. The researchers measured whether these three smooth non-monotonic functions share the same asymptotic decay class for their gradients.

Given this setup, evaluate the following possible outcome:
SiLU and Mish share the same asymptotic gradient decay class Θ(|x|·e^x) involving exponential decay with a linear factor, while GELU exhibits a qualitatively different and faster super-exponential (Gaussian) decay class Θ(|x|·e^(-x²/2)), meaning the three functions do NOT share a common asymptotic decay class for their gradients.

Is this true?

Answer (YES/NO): NO